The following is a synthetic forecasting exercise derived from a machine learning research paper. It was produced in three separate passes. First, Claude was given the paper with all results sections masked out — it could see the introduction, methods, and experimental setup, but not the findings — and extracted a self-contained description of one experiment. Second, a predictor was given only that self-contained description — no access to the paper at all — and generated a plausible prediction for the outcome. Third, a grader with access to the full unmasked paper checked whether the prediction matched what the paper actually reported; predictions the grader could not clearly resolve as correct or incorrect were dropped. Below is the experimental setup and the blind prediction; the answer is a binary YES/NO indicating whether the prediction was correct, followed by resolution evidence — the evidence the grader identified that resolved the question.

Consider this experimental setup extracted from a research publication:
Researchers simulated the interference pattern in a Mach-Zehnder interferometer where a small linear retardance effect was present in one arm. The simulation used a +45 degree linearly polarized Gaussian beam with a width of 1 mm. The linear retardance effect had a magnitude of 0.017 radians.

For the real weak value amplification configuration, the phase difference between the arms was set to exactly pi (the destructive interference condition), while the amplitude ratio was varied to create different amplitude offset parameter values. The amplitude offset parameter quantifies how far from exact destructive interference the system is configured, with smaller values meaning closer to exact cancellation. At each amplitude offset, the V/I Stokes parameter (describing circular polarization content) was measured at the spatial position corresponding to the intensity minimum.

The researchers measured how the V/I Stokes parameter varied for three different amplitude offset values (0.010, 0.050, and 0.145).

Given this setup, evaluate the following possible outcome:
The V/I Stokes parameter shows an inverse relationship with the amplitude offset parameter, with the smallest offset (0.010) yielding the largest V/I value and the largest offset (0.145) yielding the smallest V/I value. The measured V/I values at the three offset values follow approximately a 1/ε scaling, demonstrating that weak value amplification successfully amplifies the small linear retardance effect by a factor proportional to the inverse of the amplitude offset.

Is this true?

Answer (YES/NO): YES